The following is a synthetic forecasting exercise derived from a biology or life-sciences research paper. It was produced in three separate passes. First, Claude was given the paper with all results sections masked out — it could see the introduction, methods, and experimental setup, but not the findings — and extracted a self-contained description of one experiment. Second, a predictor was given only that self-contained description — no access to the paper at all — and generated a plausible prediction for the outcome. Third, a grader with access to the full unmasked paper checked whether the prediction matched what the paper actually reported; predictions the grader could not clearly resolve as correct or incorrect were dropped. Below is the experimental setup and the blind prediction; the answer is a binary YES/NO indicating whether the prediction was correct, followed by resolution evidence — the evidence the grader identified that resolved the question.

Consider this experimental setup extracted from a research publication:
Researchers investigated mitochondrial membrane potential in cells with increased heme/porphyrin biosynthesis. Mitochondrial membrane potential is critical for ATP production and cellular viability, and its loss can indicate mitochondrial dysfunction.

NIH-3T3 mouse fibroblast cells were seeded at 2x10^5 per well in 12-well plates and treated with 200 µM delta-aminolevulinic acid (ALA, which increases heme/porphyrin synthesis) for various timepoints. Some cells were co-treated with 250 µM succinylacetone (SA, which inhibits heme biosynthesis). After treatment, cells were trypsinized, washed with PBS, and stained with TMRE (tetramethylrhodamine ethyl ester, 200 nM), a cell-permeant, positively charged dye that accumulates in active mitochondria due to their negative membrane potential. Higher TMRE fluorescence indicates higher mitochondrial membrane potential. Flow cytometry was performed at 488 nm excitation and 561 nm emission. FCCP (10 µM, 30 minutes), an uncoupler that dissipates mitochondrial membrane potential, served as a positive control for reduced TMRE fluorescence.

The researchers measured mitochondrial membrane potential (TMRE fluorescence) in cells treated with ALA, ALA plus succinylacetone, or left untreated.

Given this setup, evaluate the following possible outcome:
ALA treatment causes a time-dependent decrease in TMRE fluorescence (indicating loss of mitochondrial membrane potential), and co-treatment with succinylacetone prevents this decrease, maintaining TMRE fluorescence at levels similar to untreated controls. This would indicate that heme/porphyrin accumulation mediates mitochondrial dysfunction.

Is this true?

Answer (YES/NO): YES